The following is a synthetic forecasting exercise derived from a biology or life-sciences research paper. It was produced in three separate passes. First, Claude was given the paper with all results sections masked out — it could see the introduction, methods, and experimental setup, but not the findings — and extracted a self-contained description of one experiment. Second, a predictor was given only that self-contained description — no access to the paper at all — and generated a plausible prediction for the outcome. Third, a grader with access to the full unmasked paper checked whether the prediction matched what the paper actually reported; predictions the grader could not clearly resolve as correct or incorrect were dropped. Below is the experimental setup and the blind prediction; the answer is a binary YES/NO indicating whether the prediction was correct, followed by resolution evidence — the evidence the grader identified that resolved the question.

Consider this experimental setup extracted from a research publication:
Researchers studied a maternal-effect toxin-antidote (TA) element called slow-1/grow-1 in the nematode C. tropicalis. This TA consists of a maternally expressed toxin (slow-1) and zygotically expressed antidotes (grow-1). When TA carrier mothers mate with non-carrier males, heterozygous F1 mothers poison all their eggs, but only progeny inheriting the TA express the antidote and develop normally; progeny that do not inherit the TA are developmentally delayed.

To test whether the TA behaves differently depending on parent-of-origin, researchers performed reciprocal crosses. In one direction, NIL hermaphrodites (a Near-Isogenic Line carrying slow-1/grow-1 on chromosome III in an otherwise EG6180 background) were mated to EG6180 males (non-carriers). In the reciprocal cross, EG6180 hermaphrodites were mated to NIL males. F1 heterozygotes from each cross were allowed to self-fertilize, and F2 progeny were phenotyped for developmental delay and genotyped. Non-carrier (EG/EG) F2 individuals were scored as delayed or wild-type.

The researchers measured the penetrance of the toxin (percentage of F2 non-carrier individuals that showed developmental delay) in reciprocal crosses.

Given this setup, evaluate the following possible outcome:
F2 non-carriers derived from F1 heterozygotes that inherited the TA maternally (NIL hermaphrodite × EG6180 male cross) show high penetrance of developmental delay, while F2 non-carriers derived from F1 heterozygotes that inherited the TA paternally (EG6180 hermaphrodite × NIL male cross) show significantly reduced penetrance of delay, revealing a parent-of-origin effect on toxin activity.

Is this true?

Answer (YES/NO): YES